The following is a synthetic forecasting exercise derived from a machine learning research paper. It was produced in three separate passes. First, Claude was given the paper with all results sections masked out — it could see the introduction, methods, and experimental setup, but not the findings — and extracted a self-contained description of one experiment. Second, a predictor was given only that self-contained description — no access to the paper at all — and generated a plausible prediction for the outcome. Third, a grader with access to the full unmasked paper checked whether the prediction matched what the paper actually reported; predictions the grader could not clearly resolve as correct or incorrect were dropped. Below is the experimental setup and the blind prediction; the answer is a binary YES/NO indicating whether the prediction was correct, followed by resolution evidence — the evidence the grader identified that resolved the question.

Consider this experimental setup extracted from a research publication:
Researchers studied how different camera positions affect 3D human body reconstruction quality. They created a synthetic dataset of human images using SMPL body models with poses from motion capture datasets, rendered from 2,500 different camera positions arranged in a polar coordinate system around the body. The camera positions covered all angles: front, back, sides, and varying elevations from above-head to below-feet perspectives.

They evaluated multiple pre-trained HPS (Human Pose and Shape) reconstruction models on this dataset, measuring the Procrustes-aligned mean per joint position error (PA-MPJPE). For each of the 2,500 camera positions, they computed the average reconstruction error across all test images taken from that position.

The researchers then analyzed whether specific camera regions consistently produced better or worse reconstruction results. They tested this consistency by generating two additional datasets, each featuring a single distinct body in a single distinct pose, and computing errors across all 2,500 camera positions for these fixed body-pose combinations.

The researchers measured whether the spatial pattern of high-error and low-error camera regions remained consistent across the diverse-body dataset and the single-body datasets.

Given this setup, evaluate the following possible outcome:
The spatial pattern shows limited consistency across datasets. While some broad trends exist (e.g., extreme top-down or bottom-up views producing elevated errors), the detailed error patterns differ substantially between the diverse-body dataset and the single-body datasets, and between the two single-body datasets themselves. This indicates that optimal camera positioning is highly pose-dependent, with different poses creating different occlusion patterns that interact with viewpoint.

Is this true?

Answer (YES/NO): NO